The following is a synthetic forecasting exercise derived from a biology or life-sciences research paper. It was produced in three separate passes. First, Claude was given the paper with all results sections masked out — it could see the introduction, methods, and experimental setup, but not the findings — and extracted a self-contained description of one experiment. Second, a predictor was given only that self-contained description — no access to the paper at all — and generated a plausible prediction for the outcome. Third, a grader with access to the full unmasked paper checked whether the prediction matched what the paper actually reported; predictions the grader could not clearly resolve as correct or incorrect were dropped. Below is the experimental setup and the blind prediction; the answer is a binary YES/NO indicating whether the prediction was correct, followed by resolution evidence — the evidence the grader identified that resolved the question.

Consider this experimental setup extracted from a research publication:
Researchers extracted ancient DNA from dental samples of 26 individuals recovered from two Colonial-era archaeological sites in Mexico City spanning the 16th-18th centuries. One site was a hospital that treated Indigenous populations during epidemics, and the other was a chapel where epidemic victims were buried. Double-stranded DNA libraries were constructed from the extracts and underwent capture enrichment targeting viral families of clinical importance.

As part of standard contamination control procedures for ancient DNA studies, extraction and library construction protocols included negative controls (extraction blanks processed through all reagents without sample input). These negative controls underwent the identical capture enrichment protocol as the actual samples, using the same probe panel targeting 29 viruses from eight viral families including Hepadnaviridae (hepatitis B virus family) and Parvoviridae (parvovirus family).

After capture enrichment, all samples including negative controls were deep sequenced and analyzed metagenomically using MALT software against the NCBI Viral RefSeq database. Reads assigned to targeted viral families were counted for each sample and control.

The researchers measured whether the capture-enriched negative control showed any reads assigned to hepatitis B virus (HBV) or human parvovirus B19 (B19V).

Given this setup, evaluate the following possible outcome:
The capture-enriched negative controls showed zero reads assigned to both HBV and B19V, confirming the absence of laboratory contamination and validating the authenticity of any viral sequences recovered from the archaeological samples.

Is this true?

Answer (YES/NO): NO